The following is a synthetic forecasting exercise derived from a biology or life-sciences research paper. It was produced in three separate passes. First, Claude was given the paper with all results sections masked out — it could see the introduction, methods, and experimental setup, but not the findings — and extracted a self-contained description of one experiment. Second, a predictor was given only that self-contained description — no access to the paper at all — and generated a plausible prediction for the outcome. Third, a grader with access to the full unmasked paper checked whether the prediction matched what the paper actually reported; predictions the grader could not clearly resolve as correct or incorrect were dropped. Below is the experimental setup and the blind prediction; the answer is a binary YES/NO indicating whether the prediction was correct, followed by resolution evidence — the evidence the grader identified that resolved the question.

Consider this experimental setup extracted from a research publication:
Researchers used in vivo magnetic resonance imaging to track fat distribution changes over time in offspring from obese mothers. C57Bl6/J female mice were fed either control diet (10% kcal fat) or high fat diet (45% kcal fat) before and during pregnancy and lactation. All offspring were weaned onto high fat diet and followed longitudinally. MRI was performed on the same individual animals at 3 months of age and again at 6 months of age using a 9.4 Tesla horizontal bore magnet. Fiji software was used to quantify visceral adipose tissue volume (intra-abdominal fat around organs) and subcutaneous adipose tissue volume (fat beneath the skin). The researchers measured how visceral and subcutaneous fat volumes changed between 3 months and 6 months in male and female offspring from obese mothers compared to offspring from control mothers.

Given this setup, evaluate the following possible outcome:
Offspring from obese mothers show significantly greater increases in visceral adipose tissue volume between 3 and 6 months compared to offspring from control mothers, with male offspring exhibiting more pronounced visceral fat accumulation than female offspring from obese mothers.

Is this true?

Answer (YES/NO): NO